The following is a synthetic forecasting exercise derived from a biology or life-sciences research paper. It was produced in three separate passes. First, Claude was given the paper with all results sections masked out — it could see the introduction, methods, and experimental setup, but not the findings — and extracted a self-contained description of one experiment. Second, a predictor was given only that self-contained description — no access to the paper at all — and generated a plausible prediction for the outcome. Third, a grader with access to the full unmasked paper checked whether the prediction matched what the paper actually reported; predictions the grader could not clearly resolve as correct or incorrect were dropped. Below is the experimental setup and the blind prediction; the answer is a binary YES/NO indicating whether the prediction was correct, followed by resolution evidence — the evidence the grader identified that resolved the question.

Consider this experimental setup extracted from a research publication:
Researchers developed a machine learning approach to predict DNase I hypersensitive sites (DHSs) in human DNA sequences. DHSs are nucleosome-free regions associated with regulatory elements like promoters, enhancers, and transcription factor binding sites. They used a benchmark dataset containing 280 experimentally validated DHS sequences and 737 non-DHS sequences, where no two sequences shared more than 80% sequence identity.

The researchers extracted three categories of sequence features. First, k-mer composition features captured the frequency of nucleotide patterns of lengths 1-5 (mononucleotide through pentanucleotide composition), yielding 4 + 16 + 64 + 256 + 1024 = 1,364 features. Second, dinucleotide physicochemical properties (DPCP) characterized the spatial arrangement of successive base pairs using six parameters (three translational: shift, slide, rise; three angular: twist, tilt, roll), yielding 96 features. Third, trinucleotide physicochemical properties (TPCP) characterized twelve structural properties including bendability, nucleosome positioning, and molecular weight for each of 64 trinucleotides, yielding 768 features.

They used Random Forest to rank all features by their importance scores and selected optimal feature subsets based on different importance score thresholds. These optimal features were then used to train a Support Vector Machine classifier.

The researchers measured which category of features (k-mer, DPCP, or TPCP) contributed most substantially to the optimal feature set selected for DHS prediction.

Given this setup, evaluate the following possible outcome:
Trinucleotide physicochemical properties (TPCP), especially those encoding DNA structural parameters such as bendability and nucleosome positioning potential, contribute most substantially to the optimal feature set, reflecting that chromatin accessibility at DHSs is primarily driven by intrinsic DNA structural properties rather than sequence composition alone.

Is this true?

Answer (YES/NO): YES